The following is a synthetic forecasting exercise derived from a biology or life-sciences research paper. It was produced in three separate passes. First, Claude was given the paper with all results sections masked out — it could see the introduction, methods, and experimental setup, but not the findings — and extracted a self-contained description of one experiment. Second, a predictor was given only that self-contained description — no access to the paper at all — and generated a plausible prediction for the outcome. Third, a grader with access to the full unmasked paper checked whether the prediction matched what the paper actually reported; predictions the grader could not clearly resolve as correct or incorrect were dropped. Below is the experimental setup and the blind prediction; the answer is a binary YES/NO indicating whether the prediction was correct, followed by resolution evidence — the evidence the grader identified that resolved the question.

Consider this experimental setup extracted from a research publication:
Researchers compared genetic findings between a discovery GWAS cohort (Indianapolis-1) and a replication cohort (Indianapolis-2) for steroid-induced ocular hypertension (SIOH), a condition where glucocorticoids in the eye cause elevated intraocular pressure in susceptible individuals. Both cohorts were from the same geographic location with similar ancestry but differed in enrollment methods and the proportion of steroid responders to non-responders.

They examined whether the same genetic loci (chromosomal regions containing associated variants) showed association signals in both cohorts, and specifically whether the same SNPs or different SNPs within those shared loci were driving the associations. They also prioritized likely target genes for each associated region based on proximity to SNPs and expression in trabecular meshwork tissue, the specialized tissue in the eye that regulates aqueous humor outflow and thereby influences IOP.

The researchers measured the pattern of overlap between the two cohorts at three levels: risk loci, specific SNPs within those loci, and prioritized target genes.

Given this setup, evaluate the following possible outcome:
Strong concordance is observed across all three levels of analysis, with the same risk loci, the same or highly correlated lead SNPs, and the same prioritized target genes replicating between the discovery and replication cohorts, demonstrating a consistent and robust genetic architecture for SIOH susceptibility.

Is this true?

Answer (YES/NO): NO